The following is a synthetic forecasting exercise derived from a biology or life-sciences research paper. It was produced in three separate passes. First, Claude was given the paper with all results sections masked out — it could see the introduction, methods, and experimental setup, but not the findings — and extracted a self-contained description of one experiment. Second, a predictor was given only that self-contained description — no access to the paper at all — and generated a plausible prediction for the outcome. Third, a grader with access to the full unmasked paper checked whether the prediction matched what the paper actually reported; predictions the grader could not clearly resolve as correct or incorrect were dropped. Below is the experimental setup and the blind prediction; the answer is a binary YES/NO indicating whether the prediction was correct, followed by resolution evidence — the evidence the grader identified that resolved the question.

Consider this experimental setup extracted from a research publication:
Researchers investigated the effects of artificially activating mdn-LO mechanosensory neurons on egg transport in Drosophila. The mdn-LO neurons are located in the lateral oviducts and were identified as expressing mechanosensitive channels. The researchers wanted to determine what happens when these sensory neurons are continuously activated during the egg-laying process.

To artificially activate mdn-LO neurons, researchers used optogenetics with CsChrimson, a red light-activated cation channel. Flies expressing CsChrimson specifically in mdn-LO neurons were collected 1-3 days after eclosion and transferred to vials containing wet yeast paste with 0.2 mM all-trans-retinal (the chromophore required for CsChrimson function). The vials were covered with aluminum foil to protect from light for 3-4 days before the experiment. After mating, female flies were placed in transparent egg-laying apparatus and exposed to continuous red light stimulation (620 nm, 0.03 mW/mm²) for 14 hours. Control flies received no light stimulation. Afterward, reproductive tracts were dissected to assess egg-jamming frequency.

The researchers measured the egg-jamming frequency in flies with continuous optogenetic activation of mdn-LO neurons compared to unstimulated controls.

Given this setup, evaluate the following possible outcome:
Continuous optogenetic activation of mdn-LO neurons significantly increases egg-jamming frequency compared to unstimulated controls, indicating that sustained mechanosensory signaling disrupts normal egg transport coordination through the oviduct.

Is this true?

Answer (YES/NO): YES